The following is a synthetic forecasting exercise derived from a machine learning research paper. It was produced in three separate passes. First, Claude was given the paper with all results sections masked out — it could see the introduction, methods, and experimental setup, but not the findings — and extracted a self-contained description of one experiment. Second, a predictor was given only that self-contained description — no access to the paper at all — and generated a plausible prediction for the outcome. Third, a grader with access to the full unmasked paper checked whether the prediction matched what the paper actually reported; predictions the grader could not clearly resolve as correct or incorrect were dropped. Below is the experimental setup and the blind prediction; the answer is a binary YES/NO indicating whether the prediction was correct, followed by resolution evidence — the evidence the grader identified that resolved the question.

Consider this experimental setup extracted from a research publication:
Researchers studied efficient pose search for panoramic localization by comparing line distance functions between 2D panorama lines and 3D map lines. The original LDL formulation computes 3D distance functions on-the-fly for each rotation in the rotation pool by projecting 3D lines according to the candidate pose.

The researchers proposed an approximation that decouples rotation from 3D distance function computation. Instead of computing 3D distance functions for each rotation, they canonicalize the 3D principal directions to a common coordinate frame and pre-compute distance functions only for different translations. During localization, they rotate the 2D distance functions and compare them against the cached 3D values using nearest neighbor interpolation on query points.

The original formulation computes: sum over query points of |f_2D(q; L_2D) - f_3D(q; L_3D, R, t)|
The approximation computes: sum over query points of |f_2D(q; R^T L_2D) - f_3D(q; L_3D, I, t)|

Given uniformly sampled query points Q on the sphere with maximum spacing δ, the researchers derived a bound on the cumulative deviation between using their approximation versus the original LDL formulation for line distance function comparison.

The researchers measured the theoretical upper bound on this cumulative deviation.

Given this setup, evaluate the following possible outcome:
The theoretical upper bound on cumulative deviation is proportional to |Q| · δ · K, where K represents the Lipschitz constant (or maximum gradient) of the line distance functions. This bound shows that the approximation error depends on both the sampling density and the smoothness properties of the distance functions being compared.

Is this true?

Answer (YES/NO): NO